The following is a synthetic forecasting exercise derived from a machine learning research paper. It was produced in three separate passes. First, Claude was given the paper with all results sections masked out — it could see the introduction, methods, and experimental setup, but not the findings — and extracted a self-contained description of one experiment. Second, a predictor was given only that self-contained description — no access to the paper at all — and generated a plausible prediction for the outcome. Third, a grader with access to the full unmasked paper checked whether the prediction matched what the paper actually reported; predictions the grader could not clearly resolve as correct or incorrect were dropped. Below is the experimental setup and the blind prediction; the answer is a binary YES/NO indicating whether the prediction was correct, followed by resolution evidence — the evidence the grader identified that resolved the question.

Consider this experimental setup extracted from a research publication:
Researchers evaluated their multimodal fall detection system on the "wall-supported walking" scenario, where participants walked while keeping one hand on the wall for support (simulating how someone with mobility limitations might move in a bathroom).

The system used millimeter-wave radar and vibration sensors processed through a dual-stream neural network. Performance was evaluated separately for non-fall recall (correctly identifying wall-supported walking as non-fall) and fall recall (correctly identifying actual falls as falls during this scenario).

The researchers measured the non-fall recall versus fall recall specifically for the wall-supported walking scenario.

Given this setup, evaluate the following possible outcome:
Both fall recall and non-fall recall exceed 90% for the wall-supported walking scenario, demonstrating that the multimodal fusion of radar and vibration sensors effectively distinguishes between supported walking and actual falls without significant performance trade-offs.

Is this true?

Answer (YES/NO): NO